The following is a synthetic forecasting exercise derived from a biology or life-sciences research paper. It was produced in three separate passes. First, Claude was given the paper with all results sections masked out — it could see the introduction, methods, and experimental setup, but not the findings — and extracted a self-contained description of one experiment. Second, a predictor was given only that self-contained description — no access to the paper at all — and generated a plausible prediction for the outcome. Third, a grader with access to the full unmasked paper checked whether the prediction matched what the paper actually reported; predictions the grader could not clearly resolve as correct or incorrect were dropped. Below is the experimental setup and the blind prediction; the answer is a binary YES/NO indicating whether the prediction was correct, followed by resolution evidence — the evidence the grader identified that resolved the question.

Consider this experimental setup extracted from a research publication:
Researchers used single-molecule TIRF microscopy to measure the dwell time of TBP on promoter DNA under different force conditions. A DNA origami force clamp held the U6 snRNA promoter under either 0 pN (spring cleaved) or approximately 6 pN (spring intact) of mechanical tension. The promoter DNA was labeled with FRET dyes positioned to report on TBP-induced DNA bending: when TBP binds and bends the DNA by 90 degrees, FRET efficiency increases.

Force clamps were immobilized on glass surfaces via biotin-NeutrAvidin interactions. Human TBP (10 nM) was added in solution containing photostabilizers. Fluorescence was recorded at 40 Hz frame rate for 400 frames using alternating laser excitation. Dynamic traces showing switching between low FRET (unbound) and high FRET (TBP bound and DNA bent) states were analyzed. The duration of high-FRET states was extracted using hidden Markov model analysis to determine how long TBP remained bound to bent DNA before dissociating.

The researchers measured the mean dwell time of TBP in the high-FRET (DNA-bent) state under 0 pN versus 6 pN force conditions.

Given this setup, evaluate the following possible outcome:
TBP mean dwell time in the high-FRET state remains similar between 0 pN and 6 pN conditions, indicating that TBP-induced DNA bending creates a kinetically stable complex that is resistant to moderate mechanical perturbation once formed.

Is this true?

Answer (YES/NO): NO